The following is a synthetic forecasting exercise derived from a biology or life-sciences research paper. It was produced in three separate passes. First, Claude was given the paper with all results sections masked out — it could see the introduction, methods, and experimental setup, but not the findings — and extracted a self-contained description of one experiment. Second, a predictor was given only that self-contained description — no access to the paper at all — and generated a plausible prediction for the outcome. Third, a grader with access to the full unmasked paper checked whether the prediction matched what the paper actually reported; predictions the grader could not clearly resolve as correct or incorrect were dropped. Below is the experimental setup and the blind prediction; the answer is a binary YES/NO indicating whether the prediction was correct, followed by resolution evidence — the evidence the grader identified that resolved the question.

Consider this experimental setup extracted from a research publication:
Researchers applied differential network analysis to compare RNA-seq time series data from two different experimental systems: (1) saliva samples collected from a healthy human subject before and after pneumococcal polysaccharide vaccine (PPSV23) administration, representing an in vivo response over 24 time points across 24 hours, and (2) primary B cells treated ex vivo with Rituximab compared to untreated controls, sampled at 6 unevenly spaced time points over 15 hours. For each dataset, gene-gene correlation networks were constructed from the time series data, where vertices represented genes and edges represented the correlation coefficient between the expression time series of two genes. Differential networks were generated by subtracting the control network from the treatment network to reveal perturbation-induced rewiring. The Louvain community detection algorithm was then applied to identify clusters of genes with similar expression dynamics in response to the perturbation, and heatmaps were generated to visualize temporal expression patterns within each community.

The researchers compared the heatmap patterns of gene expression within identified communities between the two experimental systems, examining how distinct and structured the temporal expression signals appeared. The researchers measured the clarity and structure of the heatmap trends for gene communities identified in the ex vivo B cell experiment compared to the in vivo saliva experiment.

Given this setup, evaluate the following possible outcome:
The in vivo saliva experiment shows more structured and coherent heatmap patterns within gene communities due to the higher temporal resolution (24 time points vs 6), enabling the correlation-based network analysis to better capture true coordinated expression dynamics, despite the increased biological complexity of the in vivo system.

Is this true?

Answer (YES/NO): YES